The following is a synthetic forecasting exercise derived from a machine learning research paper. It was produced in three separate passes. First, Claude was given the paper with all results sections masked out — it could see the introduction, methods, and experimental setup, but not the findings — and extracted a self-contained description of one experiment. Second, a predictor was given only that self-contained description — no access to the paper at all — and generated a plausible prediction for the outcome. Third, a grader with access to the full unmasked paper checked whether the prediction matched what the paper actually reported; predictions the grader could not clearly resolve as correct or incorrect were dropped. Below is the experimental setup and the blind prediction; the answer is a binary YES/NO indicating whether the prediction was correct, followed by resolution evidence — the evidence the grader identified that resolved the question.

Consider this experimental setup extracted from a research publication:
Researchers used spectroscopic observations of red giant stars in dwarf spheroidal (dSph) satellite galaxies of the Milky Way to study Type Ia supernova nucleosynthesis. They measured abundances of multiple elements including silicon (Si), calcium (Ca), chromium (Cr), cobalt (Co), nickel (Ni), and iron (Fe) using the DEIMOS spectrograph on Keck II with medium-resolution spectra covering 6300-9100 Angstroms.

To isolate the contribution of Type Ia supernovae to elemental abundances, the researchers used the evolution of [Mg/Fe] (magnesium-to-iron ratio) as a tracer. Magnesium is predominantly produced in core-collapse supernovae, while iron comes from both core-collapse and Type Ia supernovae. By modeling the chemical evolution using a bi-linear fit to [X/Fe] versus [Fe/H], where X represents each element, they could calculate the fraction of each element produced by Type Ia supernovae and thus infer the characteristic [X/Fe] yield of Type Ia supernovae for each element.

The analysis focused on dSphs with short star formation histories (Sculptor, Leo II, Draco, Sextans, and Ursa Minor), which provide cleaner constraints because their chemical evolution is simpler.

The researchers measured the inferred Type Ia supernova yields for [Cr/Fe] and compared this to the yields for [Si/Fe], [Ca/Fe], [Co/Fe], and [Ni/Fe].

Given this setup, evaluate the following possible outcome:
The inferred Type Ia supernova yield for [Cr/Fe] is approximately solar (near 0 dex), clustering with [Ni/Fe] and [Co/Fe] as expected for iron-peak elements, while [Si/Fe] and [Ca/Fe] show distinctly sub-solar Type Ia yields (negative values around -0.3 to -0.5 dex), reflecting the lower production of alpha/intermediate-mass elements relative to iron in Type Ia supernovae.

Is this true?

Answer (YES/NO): NO